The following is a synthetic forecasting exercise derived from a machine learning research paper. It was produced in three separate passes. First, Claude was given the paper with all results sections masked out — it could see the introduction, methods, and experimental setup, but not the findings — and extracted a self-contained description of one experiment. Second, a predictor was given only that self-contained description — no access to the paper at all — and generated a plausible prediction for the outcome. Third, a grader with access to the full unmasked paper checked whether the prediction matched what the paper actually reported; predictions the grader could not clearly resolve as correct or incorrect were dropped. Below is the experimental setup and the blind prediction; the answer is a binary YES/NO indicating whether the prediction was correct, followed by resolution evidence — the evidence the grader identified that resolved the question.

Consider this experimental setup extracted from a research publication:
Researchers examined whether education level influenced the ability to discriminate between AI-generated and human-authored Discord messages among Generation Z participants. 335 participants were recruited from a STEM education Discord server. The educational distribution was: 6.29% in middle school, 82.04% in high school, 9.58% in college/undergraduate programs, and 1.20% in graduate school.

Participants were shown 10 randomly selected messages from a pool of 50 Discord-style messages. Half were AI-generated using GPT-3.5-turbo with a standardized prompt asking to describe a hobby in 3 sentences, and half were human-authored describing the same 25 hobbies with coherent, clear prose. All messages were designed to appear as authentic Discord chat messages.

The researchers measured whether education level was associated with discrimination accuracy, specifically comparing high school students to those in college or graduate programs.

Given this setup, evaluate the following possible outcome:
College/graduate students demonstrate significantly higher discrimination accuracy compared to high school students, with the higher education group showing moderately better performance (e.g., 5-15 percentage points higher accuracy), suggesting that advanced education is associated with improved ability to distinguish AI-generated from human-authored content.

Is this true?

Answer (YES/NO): NO